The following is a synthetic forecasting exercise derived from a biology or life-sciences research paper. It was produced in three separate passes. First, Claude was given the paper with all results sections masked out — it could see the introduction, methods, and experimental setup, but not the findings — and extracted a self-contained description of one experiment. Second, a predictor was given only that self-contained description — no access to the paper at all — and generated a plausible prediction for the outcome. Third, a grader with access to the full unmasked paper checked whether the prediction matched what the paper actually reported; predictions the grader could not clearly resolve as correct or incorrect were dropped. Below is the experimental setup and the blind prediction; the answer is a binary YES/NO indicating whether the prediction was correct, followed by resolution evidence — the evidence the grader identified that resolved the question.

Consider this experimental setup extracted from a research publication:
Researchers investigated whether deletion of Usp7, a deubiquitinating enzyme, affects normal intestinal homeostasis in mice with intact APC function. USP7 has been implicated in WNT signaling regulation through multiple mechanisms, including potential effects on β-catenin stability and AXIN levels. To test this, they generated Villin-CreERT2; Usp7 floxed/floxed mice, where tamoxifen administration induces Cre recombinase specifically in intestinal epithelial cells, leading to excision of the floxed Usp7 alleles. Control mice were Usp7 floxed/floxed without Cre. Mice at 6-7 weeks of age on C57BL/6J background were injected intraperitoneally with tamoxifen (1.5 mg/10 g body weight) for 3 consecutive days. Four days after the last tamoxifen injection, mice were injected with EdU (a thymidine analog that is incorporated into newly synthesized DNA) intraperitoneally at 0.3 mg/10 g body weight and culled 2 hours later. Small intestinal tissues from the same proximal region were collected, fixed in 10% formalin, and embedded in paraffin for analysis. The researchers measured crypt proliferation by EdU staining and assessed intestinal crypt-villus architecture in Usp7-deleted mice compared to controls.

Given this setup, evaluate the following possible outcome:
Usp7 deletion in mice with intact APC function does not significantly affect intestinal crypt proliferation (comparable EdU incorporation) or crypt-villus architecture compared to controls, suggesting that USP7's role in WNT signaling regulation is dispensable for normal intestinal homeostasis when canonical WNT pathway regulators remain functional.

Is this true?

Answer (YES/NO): YES